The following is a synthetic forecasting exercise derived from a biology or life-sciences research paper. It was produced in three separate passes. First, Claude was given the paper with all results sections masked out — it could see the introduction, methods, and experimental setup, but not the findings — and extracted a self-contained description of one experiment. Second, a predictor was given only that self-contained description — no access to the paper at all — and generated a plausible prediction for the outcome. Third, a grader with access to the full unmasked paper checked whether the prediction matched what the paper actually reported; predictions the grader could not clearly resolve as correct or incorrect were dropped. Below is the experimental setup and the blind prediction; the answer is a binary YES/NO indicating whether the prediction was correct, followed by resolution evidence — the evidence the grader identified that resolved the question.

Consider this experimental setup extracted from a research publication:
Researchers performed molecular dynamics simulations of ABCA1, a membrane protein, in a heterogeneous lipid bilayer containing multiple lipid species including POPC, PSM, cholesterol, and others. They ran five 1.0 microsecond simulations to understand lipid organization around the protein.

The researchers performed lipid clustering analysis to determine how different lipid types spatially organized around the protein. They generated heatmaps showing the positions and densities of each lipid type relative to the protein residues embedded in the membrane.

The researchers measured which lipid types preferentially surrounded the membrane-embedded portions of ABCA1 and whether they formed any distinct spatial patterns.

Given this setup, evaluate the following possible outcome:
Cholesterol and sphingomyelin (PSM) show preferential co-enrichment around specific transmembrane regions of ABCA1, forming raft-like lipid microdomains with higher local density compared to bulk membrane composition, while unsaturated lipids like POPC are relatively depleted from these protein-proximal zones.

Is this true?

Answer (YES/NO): NO